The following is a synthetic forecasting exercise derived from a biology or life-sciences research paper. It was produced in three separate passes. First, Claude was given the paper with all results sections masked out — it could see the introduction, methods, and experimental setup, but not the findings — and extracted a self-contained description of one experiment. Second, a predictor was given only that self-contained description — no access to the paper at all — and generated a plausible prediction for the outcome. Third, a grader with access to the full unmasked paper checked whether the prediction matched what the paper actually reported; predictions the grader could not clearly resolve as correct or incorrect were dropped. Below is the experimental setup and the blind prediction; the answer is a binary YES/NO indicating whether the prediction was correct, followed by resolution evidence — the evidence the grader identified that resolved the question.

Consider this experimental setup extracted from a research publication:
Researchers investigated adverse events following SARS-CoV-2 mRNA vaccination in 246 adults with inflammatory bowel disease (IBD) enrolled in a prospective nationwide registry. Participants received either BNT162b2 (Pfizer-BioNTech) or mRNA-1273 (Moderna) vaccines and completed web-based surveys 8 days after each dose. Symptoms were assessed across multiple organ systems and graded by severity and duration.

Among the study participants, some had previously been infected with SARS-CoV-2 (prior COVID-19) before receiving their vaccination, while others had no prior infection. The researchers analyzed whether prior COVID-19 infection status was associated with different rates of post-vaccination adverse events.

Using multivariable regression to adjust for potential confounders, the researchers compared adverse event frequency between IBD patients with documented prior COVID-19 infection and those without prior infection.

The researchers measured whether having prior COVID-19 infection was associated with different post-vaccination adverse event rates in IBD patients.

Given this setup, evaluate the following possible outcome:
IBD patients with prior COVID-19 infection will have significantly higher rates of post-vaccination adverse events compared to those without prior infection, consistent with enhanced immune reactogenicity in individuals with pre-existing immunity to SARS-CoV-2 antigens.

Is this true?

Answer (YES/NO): NO